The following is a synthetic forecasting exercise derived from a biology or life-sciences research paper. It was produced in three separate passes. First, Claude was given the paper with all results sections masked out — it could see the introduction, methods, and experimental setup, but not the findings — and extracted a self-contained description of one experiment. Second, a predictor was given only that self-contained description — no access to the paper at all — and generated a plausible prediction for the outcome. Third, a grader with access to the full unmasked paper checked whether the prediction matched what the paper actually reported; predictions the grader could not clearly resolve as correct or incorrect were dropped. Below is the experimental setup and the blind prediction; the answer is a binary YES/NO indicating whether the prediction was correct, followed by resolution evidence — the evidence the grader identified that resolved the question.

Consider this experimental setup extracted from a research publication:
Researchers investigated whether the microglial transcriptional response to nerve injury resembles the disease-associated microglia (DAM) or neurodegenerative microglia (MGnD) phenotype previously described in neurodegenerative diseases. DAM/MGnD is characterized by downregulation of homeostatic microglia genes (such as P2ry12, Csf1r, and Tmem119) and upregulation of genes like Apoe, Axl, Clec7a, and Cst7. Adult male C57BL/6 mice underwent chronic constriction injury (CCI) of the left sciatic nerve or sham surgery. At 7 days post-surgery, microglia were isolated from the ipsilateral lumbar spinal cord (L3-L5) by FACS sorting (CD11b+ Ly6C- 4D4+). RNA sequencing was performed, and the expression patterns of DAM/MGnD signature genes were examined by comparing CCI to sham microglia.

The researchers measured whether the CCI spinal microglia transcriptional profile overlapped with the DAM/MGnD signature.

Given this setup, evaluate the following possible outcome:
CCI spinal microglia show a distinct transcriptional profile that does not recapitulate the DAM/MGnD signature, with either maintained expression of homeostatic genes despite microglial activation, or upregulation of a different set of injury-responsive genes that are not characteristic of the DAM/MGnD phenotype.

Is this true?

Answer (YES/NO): YES